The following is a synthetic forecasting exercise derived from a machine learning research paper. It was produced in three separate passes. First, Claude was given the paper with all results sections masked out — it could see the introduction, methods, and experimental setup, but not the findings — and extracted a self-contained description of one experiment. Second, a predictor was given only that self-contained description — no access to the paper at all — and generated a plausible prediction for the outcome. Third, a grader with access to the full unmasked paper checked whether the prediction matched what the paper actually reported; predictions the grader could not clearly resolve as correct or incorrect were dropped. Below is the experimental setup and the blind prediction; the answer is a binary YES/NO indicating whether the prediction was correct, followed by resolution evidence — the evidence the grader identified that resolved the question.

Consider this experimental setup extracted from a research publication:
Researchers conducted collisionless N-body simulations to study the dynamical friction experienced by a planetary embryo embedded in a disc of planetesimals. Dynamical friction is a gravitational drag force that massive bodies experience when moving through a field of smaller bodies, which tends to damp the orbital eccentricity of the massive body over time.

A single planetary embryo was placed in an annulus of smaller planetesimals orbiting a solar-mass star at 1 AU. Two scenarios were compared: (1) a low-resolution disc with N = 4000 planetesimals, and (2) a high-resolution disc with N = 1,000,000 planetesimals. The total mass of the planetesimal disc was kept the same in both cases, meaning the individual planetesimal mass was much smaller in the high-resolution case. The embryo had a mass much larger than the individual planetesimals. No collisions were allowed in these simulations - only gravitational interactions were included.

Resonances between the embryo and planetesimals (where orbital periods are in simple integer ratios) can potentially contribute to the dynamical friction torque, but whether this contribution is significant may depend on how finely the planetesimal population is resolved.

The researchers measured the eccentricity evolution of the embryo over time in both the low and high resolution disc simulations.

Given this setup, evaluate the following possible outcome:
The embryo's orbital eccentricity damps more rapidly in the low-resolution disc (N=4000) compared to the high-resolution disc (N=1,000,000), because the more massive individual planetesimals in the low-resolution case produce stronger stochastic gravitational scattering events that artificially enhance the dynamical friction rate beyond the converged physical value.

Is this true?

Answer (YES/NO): NO